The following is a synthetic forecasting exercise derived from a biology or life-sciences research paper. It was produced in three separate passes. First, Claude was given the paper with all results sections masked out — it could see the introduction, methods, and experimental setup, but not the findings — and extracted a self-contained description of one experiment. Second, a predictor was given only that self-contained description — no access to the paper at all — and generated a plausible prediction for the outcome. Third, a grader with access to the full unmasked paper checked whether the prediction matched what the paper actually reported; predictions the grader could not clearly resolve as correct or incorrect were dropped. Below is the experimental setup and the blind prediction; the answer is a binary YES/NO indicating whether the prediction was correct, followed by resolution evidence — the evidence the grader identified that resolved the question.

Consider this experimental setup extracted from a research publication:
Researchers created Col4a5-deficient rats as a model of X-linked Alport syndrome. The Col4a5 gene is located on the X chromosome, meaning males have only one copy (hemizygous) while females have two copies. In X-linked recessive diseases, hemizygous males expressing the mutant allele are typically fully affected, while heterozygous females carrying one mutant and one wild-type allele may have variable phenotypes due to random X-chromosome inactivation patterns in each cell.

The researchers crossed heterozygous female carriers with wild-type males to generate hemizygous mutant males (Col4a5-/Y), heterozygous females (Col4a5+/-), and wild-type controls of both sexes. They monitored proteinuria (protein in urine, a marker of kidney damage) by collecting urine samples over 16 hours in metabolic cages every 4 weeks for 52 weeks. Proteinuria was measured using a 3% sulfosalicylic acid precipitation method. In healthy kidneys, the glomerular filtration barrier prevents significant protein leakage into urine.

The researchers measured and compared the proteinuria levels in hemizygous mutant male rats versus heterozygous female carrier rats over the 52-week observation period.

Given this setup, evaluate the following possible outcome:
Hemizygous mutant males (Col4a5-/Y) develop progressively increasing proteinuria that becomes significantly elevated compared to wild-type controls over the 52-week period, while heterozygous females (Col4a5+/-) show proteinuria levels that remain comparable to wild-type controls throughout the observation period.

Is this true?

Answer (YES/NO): NO